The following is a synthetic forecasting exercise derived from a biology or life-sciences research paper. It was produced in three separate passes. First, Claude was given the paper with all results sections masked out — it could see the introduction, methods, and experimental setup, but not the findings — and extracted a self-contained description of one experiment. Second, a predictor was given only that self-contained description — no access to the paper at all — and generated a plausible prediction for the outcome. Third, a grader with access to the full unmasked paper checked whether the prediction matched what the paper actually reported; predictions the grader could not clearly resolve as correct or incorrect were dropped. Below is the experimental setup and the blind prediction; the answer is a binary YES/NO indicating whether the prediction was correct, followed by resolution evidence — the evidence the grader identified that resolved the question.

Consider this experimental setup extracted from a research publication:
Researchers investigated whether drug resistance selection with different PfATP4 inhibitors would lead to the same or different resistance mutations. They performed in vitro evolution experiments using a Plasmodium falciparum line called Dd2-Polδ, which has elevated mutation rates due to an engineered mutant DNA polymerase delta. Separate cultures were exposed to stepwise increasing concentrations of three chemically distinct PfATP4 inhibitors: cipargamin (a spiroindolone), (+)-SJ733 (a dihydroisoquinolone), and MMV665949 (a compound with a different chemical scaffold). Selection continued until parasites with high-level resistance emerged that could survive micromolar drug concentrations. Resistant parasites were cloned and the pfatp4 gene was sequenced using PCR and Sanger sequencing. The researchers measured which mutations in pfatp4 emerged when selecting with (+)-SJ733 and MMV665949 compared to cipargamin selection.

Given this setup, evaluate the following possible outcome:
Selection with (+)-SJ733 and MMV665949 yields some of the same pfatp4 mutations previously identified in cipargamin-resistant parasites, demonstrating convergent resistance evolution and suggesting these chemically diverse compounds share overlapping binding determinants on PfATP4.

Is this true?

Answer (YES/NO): NO